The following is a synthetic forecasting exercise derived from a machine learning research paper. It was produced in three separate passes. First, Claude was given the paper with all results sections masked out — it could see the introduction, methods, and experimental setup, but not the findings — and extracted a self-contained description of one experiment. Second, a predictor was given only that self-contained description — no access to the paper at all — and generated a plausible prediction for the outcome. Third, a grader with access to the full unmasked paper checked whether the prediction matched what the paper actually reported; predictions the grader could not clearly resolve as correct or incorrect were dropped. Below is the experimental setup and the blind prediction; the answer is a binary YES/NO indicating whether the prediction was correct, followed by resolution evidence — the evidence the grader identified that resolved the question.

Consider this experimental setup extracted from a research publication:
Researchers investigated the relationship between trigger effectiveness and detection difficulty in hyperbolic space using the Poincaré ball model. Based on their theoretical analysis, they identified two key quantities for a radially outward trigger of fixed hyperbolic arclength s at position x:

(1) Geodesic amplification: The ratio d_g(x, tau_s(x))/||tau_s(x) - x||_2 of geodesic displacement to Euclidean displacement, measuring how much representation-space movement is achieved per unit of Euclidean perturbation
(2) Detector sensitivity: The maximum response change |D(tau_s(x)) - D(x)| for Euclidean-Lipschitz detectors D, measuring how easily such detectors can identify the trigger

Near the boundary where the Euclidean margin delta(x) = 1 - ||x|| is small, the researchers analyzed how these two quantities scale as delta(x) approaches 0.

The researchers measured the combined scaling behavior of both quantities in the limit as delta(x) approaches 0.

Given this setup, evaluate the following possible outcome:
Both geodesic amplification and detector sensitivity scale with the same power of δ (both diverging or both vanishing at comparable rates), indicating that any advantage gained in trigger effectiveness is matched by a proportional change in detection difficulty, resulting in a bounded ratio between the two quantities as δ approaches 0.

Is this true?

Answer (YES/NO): NO